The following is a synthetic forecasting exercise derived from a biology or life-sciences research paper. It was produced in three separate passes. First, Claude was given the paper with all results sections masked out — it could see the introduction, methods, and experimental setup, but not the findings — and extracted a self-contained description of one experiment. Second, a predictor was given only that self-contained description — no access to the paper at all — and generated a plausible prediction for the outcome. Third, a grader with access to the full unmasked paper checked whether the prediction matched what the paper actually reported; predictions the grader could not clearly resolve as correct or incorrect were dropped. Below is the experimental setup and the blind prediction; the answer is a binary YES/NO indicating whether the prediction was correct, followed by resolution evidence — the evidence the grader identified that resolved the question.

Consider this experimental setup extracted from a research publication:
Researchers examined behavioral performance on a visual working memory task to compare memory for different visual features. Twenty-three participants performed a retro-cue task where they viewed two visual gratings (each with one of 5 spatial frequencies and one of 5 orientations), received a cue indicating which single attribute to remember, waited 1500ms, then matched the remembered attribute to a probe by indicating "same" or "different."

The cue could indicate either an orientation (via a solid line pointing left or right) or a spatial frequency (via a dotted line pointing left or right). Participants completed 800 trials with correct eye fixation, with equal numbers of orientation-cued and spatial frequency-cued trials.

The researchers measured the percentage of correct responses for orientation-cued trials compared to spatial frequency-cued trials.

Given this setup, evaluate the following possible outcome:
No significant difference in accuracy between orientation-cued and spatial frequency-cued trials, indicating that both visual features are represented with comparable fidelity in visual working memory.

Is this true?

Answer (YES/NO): NO